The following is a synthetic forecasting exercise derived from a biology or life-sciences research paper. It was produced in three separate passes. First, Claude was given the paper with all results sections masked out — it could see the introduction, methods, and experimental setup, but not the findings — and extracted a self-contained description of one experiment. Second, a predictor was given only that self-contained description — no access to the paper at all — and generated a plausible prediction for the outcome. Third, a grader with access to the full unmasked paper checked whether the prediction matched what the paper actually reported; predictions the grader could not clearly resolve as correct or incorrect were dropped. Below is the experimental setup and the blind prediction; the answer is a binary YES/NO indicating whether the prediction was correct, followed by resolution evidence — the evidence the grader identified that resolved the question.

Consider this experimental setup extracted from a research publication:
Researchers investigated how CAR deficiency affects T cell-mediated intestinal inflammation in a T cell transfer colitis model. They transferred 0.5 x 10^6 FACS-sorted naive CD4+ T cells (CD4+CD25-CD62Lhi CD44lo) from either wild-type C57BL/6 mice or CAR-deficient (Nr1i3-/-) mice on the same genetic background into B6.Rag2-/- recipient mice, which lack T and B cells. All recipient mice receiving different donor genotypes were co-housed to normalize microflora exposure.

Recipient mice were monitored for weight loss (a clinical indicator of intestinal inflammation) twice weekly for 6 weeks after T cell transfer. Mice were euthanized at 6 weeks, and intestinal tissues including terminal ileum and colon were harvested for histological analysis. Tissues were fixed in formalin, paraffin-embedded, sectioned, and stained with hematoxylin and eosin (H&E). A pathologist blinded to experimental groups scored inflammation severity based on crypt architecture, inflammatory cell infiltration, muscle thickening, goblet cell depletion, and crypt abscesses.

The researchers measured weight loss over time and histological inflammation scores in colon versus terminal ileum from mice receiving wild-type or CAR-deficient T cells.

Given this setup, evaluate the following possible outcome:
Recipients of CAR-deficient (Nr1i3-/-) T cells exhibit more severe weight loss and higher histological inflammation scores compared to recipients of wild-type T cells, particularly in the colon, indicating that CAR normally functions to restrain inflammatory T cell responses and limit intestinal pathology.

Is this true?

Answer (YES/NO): NO